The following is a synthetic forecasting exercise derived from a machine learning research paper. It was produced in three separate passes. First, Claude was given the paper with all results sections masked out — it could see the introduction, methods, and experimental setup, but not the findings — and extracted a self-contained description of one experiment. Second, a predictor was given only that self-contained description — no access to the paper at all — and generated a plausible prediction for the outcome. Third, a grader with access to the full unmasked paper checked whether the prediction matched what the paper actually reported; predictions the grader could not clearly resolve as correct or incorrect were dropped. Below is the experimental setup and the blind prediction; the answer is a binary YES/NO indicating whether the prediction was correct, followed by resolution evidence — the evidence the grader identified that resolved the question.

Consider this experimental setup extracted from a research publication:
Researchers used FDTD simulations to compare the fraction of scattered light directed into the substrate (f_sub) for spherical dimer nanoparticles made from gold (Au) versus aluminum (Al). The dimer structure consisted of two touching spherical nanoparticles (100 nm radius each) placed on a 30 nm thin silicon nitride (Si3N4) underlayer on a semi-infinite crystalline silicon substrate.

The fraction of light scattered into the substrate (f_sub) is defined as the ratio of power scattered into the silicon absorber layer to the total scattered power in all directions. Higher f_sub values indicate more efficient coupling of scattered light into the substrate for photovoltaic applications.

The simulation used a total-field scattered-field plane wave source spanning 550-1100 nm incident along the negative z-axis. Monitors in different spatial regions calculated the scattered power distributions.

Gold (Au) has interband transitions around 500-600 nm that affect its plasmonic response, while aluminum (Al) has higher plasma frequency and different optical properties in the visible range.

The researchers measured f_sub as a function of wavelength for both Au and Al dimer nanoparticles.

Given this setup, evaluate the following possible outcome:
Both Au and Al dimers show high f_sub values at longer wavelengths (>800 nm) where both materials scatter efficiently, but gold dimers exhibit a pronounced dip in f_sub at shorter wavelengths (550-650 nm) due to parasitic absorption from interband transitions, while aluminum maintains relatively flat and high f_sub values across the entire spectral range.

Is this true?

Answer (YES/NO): NO